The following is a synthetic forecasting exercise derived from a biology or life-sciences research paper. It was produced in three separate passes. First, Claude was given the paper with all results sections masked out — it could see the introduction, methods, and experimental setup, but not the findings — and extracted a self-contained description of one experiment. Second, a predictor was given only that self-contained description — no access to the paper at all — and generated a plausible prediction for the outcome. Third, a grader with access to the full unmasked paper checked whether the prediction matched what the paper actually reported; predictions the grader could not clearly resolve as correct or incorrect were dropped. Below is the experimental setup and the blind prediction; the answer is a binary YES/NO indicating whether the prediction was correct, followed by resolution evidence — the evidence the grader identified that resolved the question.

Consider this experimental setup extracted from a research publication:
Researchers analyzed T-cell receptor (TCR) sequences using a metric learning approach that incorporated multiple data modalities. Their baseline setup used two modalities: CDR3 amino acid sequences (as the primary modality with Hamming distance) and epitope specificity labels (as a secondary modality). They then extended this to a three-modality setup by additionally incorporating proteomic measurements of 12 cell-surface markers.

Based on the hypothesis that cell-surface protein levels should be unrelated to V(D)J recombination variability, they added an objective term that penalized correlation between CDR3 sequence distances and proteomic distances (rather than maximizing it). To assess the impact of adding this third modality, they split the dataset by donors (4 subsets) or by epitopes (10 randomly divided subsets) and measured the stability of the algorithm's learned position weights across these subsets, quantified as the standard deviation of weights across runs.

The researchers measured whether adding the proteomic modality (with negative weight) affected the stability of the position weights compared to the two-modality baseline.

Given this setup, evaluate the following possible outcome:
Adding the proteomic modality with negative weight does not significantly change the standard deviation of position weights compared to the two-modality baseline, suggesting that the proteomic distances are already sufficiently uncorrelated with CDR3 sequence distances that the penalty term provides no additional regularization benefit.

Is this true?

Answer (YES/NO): NO